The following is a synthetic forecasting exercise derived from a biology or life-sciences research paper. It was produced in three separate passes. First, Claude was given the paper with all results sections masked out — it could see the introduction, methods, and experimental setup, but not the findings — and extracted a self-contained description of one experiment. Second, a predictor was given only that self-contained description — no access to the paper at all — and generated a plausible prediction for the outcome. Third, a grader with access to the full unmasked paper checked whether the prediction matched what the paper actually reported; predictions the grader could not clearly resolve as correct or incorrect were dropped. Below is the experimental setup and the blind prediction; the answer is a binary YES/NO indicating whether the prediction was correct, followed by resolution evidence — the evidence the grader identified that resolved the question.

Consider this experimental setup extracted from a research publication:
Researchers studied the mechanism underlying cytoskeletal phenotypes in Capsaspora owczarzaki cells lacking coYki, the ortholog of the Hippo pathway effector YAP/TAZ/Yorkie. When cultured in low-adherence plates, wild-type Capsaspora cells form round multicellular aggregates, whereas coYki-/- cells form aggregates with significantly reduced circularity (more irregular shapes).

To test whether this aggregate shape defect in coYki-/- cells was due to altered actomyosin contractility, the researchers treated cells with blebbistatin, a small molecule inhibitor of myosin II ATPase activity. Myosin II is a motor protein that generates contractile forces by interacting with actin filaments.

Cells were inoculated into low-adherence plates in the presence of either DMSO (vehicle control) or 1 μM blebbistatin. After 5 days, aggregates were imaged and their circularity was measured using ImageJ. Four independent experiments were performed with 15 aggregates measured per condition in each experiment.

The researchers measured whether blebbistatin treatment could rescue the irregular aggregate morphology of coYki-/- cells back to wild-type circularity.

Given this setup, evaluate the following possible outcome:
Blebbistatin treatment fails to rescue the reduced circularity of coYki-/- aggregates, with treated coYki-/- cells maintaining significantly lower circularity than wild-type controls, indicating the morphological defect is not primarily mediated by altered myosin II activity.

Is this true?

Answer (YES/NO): NO